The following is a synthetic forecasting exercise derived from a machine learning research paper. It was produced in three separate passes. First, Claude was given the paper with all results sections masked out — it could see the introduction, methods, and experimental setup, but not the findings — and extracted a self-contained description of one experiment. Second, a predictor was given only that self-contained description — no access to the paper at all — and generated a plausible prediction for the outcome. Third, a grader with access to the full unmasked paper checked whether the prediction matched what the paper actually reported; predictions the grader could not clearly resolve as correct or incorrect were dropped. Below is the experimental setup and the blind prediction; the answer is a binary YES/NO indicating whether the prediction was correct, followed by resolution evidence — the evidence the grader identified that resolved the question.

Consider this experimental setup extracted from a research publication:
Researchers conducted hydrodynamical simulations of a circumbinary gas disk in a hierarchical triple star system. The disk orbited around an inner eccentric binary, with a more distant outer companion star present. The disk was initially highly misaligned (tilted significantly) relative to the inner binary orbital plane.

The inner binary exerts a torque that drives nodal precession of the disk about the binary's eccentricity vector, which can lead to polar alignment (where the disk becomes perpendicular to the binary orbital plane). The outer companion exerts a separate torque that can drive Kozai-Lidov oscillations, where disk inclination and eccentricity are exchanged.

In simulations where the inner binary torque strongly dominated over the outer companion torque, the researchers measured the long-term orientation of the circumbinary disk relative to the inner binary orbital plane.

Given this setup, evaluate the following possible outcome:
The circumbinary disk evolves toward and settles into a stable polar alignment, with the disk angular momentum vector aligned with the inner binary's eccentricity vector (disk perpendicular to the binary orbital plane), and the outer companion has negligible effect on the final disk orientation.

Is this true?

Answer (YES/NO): YES